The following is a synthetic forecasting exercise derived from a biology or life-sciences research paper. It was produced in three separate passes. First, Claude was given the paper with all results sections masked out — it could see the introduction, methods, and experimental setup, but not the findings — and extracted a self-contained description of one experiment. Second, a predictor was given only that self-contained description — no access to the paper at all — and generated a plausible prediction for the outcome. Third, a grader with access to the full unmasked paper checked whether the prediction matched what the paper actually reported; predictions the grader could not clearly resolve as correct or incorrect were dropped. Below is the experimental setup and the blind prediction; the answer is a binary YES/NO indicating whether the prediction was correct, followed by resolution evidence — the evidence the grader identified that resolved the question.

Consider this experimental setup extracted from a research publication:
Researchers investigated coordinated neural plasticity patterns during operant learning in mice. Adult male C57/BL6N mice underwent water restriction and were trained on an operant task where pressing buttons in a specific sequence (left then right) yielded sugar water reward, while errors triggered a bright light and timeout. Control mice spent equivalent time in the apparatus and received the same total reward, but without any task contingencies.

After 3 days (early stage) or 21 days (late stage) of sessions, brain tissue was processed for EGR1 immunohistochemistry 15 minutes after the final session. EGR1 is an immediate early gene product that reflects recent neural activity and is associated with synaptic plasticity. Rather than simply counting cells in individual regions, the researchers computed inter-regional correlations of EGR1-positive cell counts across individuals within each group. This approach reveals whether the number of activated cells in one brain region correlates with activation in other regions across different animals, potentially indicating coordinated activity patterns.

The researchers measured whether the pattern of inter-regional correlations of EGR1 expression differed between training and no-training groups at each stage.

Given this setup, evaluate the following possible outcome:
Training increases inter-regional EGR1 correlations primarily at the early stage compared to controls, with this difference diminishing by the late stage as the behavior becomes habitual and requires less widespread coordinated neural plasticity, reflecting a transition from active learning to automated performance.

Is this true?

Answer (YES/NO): NO